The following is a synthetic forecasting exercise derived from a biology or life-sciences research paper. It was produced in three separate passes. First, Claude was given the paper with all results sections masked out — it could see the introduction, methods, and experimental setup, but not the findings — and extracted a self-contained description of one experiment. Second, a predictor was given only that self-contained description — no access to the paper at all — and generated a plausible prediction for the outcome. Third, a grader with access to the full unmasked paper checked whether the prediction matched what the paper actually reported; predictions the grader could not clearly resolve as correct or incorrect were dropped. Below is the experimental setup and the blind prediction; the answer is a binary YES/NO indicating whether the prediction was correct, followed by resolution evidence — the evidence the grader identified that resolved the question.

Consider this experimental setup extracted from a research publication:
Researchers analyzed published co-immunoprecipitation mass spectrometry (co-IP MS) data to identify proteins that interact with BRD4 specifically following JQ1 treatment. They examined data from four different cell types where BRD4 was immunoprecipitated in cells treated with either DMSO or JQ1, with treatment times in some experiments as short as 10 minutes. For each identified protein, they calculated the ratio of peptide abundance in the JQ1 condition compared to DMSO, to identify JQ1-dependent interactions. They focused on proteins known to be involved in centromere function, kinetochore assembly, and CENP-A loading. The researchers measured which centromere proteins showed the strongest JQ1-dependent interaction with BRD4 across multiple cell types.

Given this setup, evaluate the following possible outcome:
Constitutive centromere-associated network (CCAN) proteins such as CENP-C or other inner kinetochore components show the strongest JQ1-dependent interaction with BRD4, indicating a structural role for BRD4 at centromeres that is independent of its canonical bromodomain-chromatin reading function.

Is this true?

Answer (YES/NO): NO